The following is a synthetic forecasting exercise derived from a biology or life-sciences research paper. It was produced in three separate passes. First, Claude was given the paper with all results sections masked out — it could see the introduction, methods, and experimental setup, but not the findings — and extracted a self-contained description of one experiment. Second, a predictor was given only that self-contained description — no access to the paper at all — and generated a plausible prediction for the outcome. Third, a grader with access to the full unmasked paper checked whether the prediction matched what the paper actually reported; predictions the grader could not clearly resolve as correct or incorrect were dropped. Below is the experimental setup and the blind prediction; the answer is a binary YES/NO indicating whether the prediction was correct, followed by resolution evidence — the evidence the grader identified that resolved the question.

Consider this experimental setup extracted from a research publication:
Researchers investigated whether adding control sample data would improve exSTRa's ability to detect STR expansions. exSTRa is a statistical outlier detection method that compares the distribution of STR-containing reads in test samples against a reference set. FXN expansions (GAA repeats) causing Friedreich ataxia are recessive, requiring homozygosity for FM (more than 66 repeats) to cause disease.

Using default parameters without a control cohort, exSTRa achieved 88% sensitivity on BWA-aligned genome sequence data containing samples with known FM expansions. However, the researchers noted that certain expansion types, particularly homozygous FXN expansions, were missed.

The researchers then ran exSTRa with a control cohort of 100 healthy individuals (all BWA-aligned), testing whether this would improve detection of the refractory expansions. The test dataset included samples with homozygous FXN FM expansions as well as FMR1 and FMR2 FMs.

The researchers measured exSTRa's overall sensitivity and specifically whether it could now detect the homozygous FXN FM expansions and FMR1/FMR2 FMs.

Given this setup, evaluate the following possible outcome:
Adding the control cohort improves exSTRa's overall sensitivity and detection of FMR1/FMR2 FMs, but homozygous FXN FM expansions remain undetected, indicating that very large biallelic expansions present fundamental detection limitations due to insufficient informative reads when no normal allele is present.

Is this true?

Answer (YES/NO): NO